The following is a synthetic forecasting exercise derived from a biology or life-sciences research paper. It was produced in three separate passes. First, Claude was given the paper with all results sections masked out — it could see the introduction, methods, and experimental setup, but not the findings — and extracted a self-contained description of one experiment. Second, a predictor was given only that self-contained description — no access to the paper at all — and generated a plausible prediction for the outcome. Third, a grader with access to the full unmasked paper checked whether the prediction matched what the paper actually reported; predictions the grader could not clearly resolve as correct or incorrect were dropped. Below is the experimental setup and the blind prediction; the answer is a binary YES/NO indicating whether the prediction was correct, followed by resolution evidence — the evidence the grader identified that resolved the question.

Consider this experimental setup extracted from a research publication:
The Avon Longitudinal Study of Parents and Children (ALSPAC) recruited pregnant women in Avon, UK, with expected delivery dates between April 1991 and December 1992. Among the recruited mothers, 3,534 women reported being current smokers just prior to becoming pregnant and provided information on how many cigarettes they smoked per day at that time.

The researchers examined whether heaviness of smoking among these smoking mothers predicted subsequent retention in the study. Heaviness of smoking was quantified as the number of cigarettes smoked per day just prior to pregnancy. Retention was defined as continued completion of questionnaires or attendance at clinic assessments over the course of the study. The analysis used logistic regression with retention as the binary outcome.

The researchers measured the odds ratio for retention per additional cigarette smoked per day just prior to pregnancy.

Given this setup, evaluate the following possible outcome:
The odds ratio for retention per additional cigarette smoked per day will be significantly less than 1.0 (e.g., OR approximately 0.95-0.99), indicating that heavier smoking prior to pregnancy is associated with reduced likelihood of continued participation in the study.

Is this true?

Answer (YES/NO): YES